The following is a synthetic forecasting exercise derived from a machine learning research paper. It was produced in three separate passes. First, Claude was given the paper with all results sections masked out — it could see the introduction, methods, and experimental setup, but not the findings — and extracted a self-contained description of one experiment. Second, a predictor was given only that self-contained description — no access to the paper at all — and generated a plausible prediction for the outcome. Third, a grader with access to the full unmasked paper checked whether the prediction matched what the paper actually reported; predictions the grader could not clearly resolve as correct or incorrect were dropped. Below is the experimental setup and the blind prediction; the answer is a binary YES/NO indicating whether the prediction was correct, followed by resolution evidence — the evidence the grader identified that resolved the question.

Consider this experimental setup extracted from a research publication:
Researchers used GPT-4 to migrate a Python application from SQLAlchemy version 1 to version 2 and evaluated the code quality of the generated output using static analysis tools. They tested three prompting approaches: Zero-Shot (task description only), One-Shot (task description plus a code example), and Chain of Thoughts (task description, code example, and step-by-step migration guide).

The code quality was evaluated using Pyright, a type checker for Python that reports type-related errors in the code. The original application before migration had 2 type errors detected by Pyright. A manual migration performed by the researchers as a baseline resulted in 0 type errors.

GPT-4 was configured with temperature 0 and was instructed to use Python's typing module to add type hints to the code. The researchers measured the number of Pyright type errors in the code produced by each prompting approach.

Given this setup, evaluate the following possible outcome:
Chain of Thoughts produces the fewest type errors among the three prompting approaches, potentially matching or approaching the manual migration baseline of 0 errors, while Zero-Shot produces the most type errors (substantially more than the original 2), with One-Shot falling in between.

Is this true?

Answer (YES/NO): NO